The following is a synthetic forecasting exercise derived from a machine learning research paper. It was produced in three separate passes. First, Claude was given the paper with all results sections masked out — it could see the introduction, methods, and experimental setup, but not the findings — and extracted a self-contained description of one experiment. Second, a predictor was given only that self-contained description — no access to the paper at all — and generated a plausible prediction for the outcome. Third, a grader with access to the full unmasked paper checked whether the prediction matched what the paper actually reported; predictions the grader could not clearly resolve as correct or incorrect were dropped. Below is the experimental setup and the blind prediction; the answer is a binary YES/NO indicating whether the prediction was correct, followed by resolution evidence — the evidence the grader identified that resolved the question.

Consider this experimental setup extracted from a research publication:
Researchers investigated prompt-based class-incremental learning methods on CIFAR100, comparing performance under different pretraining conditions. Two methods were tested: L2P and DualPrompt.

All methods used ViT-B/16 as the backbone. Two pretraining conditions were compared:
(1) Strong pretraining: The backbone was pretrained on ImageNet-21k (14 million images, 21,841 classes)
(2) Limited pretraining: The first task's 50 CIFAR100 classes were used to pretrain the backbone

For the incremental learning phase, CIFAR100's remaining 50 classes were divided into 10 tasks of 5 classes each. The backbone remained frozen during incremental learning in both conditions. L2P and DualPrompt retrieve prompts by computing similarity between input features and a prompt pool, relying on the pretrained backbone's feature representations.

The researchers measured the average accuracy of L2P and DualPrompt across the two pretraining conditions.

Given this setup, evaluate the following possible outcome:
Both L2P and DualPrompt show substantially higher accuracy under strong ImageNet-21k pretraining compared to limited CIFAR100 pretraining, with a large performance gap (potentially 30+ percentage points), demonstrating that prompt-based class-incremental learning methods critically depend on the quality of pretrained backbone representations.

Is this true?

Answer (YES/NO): YES